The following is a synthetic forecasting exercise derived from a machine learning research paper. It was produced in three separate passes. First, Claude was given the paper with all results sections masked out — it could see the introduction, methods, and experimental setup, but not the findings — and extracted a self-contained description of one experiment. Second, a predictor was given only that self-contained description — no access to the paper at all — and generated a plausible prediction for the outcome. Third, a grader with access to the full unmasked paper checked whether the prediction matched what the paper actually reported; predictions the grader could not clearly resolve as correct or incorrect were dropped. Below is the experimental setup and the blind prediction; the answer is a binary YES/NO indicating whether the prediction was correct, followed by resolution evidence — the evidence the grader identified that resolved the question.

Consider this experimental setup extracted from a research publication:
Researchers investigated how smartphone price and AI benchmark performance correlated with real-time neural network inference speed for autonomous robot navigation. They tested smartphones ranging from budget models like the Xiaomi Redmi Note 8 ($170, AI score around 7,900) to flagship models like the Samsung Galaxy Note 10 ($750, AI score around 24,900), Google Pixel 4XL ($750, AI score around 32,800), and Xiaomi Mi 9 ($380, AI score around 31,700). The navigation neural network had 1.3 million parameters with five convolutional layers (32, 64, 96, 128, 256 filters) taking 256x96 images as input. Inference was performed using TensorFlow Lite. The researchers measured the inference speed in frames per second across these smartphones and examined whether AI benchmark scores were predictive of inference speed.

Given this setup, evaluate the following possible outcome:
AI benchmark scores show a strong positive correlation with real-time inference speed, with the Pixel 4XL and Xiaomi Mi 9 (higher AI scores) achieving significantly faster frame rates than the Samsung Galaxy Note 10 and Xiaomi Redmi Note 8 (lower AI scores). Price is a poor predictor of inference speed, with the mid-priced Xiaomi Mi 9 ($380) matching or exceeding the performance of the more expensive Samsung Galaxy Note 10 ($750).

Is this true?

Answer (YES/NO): YES